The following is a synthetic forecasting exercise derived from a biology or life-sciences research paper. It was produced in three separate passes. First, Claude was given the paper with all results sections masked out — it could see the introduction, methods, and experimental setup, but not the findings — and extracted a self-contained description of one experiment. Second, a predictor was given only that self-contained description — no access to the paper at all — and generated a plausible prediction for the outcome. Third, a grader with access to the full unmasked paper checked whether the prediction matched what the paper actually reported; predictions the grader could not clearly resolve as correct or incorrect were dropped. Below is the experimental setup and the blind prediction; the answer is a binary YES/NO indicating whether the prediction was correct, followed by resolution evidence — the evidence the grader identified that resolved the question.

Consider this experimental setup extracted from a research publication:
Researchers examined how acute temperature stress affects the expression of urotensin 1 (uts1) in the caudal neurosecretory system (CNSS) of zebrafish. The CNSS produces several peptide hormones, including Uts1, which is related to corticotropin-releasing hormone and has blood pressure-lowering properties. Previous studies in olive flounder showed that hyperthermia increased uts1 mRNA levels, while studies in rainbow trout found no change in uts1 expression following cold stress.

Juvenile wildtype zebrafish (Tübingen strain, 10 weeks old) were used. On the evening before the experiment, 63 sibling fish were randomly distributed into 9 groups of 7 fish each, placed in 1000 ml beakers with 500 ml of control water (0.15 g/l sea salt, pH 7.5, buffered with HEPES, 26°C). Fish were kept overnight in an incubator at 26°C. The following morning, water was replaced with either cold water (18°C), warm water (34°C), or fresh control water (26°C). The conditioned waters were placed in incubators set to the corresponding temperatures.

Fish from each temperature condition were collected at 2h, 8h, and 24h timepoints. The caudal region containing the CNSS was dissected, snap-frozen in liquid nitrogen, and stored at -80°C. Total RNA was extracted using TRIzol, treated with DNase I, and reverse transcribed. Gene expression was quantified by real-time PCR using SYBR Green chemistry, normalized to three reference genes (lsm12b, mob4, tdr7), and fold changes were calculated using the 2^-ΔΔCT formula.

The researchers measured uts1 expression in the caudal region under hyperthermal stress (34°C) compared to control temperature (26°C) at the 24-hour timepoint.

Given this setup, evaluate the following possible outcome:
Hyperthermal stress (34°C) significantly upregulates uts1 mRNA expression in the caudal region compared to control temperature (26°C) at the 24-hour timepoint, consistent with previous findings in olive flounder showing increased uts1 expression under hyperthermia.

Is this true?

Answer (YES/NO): NO